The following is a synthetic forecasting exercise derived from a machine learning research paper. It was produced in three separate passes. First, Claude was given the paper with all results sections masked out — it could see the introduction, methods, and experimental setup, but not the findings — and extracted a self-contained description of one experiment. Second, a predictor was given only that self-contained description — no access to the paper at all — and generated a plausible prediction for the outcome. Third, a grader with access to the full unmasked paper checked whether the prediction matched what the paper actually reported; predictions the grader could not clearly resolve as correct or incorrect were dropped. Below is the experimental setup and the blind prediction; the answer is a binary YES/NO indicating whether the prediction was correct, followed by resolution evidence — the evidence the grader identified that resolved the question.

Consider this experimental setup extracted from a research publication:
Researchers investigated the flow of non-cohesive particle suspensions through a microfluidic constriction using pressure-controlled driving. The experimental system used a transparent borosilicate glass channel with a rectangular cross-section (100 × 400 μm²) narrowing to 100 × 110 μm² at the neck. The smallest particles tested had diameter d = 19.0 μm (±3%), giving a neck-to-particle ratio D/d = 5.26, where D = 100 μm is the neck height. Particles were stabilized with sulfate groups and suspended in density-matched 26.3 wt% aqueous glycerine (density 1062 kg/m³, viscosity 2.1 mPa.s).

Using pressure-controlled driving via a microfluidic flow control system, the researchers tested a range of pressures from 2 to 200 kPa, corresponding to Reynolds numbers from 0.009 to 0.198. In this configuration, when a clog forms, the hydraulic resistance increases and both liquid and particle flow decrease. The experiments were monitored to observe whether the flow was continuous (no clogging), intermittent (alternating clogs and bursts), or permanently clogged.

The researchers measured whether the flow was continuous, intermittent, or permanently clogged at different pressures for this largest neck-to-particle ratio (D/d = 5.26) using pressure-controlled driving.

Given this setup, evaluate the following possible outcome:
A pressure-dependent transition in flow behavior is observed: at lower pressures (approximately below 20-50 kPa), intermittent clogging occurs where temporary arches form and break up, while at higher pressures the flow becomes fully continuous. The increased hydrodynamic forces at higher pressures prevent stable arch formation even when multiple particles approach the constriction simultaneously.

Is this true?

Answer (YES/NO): NO